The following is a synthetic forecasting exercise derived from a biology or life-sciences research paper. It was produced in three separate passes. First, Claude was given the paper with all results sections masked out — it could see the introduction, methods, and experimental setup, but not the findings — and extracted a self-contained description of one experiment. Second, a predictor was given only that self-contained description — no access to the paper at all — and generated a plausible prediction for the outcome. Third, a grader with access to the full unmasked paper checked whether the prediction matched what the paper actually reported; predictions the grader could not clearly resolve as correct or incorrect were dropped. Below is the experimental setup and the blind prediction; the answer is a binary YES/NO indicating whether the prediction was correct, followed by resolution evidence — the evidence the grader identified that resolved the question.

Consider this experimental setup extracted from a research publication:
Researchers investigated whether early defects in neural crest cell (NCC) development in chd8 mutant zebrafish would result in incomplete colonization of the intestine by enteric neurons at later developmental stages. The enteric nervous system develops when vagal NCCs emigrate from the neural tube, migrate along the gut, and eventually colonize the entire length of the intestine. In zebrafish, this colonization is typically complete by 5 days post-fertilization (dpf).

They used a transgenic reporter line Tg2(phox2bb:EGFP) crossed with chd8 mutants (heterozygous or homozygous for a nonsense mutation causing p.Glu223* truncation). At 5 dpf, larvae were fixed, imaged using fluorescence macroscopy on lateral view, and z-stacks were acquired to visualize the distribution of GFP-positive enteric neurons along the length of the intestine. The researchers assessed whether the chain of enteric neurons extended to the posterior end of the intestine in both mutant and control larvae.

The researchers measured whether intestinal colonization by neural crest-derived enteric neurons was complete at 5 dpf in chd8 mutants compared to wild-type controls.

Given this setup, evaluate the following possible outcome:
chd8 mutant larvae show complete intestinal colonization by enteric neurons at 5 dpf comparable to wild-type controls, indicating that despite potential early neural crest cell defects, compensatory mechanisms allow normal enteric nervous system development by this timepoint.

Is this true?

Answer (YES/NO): NO